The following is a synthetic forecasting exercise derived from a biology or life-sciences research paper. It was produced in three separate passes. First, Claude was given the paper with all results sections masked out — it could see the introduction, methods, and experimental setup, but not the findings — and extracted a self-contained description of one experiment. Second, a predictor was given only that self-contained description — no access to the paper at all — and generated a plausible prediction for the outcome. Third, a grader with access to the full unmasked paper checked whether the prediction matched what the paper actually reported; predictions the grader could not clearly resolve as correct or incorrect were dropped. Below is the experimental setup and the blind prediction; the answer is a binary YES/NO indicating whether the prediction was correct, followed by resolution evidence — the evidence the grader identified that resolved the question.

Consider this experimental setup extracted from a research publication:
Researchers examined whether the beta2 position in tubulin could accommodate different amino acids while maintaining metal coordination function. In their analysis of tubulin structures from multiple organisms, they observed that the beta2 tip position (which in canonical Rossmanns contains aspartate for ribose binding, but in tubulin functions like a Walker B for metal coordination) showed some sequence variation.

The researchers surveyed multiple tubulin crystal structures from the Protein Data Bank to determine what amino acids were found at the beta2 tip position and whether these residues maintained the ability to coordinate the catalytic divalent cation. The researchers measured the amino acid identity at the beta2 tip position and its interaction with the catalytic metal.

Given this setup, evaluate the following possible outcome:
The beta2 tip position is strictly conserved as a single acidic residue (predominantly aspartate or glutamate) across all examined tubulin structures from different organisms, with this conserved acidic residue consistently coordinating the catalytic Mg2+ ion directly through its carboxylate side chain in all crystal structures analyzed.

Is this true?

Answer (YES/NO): NO